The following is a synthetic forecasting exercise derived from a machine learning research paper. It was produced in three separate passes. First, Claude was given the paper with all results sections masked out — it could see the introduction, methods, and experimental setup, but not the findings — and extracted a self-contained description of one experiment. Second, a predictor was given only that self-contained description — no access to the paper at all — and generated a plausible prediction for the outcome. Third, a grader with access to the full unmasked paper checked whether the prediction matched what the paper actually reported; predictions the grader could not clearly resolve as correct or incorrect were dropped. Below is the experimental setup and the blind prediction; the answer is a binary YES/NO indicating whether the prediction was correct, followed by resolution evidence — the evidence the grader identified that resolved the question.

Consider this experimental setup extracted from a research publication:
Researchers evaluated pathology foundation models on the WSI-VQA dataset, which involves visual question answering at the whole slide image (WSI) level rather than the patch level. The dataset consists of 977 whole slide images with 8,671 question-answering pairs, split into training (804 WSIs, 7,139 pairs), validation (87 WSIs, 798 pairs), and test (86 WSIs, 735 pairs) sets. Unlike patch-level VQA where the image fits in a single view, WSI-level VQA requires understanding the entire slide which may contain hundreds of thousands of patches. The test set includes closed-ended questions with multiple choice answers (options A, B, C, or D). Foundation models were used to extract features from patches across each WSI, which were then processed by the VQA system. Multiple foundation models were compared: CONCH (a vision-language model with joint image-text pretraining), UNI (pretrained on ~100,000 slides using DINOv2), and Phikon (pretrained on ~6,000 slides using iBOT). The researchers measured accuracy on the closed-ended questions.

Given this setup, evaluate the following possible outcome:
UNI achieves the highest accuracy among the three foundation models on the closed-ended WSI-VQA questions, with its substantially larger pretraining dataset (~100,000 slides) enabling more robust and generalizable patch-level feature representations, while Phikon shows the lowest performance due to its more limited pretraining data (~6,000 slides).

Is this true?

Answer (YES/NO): NO